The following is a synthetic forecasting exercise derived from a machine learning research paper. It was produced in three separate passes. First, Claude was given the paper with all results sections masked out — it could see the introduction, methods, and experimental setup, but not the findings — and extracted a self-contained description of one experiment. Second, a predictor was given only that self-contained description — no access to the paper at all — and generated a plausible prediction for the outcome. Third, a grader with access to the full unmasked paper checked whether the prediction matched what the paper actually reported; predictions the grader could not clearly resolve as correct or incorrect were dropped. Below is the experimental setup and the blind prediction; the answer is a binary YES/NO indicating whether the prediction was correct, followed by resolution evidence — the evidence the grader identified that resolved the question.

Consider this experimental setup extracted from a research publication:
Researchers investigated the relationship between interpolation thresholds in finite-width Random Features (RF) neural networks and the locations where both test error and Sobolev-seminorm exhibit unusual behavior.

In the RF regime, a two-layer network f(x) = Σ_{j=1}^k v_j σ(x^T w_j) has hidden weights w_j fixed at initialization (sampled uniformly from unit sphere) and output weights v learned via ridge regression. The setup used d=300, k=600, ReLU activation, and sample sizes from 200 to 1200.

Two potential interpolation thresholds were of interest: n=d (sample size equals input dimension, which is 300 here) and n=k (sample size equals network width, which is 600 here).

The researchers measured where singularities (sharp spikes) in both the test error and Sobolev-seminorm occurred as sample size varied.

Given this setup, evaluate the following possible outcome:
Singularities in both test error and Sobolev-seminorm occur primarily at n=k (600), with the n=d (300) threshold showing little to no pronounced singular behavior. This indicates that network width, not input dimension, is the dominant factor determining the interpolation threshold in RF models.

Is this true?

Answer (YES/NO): NO